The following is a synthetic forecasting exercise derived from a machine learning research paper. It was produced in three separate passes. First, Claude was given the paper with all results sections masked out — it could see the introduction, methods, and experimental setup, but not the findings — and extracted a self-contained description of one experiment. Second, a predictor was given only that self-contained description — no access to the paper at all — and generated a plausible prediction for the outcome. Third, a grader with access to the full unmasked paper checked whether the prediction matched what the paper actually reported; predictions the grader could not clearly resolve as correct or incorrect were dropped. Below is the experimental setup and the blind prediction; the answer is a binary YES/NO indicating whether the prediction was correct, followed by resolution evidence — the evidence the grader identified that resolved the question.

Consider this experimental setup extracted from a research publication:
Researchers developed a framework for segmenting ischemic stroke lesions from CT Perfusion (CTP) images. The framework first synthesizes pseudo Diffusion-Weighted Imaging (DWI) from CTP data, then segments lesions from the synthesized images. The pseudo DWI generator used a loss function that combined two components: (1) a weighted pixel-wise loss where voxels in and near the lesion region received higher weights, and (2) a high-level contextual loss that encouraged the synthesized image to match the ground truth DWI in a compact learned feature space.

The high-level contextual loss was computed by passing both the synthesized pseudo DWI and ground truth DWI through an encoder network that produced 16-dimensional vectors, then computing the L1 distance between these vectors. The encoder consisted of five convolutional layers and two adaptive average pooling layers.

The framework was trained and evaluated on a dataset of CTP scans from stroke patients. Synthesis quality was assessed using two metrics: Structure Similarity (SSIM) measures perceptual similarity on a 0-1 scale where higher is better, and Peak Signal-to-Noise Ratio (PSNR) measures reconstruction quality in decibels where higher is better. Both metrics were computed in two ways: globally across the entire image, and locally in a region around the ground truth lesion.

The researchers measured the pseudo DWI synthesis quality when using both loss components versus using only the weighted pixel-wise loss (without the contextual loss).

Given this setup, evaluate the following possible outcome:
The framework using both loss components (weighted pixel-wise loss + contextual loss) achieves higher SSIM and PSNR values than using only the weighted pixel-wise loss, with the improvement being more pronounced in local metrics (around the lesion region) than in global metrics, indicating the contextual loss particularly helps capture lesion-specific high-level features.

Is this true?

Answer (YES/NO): NO